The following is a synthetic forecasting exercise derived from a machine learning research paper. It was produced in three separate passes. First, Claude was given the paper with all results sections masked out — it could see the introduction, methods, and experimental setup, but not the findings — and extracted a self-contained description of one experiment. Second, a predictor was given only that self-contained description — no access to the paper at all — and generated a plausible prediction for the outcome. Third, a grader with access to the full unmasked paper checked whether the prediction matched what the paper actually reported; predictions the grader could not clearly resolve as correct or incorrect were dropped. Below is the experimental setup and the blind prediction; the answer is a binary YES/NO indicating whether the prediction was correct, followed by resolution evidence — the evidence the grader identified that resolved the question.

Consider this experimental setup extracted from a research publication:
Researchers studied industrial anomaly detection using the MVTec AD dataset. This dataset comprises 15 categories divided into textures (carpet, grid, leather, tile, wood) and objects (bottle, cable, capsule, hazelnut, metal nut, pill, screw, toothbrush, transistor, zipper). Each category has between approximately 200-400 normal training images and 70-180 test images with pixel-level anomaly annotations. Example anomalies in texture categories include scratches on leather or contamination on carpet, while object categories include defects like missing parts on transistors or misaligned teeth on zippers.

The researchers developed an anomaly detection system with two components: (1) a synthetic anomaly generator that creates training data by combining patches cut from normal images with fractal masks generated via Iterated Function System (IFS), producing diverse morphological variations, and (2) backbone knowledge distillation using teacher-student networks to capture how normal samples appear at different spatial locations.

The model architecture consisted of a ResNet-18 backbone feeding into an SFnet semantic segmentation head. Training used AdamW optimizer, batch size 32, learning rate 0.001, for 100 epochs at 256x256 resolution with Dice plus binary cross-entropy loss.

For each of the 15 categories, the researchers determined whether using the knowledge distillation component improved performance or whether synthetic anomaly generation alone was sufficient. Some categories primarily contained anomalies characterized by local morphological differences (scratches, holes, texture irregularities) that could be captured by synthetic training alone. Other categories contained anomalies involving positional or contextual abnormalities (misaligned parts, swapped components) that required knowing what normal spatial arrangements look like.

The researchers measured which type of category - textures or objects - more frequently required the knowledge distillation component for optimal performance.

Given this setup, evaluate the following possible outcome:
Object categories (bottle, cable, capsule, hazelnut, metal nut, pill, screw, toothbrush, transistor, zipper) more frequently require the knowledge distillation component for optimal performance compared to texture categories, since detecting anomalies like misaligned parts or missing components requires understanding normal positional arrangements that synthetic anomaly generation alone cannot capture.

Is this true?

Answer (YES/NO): YES